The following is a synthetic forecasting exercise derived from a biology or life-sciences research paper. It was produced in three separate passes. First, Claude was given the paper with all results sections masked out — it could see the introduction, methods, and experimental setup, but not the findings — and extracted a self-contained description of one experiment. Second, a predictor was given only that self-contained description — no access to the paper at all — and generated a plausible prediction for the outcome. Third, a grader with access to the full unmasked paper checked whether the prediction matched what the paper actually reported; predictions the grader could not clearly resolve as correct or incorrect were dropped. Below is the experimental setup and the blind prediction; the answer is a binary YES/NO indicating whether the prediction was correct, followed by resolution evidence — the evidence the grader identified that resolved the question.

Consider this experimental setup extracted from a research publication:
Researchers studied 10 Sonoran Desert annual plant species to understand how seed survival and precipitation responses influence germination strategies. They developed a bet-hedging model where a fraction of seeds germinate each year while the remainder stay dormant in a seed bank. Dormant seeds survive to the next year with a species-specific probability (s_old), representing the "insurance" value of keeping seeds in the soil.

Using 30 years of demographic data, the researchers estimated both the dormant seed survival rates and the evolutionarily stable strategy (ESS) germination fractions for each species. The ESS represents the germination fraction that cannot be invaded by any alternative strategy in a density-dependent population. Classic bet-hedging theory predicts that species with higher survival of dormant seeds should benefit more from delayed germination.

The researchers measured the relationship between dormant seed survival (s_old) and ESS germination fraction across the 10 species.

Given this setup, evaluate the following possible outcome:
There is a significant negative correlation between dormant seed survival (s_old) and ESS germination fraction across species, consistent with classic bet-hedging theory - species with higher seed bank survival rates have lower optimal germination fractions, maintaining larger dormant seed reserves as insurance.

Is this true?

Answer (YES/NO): YES